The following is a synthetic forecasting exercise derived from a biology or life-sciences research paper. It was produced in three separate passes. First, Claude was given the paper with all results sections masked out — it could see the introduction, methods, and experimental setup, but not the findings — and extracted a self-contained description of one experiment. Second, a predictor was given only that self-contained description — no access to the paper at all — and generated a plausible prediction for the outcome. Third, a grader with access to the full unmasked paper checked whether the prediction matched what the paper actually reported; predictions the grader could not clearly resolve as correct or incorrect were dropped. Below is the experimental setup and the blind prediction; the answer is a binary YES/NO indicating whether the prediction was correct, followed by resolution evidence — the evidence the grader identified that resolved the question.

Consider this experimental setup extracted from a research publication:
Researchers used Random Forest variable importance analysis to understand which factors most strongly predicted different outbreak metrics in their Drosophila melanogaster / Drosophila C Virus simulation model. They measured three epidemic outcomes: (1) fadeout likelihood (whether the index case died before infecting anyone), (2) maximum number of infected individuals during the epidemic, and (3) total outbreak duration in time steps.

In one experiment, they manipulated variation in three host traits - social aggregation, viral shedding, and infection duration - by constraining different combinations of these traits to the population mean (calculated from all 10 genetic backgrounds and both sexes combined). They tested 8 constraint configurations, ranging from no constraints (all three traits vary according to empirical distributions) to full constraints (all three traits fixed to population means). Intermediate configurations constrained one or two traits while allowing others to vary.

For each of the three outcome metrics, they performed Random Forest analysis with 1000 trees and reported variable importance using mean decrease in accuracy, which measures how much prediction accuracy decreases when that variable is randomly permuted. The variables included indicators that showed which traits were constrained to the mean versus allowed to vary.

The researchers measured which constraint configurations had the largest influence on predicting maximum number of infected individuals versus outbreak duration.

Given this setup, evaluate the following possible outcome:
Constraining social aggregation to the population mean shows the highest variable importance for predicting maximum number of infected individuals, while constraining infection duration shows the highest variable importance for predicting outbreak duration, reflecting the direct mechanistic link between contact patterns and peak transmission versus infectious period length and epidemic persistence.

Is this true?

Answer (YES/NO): NO